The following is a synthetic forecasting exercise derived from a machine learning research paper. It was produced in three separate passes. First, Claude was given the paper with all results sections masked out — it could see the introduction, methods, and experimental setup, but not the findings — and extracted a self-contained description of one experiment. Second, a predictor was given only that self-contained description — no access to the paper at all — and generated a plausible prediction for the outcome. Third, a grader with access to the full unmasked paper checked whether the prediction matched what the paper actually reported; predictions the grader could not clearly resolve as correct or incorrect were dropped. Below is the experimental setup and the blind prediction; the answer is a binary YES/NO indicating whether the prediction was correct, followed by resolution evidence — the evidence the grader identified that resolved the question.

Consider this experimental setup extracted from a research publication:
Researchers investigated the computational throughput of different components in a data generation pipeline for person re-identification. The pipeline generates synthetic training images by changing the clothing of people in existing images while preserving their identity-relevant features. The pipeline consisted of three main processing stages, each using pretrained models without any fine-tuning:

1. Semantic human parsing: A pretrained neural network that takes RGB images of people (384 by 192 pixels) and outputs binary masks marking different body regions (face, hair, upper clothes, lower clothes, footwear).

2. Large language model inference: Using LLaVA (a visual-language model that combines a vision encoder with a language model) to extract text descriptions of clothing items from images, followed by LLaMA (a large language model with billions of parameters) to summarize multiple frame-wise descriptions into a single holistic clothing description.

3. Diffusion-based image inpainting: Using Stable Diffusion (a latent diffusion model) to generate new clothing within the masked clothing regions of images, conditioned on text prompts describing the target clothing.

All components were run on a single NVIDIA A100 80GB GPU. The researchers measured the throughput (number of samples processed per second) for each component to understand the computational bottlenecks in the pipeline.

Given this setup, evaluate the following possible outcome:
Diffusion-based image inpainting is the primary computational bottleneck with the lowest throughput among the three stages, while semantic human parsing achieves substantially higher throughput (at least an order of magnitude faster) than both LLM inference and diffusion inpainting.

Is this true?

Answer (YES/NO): YES